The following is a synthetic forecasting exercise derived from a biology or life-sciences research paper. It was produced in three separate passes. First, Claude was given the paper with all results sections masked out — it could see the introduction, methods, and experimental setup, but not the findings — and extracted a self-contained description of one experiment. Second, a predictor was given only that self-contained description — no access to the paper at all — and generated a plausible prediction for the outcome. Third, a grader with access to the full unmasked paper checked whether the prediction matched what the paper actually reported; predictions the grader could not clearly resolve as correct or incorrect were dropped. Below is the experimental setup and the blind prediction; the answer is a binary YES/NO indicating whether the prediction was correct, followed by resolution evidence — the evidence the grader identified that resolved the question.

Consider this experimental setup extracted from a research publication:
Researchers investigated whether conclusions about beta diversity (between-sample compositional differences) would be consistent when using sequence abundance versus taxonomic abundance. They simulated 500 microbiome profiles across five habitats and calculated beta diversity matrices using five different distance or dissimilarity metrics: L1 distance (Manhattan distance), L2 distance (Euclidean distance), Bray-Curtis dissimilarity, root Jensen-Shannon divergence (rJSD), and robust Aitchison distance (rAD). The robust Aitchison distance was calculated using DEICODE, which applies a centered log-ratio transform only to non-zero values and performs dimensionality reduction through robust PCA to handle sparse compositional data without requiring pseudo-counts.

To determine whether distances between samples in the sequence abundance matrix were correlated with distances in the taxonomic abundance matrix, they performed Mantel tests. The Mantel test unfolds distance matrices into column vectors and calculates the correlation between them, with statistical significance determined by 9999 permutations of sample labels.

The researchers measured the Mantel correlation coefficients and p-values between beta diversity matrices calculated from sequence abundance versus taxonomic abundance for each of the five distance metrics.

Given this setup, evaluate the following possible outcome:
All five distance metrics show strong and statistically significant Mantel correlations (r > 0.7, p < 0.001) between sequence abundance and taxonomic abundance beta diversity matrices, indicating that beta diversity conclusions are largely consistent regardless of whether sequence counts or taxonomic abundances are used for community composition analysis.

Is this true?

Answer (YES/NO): NO